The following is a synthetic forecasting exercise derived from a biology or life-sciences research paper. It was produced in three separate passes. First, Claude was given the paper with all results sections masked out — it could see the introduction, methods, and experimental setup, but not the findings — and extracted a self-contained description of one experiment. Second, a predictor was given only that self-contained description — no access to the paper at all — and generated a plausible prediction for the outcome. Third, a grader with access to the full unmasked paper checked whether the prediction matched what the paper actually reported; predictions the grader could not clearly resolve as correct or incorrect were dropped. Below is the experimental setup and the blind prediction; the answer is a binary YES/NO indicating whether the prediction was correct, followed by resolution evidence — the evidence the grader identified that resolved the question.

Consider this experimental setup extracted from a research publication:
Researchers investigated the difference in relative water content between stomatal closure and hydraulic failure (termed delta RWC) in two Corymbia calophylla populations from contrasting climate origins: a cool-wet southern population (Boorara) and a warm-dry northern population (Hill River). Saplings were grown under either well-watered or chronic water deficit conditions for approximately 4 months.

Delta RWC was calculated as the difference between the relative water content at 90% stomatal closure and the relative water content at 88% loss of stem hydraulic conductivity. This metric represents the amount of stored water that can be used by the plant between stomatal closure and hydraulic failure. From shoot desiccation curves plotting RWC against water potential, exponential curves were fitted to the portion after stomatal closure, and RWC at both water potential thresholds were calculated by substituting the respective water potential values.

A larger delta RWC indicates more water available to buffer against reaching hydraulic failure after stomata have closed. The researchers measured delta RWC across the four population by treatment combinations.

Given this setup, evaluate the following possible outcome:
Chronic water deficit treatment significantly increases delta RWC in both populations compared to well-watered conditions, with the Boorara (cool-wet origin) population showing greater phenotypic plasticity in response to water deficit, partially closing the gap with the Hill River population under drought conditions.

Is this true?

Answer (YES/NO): NO